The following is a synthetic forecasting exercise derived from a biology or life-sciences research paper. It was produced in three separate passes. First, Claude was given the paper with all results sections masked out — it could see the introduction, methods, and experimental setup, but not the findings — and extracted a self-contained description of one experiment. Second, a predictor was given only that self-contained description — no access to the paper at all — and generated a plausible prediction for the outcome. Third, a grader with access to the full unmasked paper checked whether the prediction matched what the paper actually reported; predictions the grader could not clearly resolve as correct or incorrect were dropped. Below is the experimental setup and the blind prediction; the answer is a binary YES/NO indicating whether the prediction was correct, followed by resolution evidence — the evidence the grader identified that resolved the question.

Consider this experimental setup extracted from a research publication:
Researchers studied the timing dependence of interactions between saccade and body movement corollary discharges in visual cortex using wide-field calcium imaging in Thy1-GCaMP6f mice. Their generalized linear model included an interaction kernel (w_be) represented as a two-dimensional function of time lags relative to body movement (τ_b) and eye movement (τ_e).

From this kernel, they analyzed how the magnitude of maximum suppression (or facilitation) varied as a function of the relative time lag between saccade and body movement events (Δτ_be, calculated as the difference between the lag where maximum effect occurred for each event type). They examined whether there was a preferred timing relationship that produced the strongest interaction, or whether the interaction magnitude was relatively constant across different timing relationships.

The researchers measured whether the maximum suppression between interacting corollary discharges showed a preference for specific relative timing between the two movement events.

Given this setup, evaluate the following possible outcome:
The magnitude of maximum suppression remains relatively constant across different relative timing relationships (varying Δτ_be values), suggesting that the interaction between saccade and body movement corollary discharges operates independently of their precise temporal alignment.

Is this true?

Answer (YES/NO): NO